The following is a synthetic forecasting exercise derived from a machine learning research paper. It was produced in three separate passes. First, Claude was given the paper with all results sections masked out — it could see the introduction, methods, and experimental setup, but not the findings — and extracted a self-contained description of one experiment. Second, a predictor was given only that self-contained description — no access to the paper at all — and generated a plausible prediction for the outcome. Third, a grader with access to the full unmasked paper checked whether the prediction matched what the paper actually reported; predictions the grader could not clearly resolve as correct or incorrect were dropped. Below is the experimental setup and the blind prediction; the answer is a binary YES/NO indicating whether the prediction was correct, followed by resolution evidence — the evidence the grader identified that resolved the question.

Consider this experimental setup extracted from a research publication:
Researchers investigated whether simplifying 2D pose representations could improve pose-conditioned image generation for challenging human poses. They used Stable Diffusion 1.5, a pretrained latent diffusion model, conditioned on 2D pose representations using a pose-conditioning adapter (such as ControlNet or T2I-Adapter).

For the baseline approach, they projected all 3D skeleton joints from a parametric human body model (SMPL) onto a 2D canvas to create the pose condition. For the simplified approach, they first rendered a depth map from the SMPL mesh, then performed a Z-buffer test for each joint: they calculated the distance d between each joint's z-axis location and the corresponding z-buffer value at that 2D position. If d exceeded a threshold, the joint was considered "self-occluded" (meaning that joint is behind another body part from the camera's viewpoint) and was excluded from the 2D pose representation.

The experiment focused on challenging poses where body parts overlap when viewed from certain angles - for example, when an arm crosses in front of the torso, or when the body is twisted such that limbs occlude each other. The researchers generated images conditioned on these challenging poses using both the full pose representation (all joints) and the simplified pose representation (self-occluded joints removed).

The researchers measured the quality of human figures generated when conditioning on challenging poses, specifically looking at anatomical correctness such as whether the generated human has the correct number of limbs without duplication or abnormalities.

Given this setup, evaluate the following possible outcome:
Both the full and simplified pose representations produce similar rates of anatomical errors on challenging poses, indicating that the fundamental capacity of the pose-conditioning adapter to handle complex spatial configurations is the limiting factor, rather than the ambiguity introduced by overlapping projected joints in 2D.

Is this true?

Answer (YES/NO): NO